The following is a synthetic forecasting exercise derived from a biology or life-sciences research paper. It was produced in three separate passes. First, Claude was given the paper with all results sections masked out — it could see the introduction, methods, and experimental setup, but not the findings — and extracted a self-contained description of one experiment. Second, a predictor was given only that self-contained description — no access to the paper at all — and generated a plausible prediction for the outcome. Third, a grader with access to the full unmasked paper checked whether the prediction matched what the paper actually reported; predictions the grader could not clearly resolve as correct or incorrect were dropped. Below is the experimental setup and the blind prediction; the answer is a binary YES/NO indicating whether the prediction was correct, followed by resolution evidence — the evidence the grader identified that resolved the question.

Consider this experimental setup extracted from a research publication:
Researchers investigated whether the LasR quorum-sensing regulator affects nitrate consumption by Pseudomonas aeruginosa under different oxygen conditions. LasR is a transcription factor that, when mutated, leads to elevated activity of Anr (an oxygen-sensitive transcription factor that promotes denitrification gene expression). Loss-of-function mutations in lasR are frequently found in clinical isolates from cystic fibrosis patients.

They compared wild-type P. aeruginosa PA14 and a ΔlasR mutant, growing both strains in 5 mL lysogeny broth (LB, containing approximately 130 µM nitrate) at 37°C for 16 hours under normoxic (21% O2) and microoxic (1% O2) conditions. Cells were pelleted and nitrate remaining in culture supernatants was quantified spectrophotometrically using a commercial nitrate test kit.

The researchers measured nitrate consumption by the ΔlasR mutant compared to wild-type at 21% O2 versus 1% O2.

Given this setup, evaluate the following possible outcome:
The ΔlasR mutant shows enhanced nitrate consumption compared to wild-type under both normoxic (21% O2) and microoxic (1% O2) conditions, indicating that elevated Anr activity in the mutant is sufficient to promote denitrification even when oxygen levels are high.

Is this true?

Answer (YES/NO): NO